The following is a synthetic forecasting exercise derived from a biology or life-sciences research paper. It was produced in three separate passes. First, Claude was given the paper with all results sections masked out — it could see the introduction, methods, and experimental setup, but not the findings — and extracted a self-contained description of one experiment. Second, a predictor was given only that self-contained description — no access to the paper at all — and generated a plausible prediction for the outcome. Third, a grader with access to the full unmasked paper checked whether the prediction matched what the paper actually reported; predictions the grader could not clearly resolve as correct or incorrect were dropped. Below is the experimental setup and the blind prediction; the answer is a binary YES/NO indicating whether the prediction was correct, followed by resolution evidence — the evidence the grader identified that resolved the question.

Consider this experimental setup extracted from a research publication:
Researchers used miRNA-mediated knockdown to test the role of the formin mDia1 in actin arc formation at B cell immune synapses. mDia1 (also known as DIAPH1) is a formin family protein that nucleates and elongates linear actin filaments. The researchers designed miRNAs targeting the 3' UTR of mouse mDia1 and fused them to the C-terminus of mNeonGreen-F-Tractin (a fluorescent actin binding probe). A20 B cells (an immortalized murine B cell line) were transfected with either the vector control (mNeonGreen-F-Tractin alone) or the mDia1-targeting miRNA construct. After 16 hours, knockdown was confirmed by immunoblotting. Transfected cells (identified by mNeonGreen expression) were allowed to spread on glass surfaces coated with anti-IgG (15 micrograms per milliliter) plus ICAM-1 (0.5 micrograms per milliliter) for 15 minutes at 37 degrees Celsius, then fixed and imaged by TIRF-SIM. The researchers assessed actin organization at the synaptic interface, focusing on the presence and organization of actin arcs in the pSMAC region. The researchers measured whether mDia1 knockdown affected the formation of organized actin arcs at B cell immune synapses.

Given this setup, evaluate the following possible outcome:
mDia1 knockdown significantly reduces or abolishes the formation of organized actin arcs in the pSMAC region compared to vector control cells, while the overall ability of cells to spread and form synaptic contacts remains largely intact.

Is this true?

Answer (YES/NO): YES